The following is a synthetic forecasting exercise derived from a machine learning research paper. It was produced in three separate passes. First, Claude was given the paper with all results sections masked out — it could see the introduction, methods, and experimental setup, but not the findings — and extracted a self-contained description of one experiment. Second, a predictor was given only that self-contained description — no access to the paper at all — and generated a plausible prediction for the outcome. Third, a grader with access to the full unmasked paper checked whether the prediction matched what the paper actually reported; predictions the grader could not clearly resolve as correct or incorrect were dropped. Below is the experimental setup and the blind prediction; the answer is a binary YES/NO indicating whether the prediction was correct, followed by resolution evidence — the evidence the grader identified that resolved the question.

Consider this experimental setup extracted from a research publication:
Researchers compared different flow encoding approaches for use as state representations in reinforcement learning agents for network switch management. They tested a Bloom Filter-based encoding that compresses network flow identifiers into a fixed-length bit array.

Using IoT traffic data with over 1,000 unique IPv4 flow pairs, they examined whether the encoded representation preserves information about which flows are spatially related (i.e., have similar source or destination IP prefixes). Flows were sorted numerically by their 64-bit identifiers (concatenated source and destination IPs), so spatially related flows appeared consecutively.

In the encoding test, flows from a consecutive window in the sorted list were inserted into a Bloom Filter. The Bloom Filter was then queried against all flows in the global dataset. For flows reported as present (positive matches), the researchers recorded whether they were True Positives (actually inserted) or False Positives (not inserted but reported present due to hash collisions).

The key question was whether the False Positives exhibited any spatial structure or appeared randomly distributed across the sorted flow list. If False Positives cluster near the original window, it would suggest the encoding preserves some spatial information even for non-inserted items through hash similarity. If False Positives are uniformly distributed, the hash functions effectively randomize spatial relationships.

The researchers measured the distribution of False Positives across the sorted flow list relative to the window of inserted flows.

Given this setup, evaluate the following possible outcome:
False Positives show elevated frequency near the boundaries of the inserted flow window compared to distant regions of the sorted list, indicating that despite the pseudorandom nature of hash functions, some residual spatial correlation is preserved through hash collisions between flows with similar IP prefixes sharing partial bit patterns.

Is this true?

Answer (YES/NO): YES